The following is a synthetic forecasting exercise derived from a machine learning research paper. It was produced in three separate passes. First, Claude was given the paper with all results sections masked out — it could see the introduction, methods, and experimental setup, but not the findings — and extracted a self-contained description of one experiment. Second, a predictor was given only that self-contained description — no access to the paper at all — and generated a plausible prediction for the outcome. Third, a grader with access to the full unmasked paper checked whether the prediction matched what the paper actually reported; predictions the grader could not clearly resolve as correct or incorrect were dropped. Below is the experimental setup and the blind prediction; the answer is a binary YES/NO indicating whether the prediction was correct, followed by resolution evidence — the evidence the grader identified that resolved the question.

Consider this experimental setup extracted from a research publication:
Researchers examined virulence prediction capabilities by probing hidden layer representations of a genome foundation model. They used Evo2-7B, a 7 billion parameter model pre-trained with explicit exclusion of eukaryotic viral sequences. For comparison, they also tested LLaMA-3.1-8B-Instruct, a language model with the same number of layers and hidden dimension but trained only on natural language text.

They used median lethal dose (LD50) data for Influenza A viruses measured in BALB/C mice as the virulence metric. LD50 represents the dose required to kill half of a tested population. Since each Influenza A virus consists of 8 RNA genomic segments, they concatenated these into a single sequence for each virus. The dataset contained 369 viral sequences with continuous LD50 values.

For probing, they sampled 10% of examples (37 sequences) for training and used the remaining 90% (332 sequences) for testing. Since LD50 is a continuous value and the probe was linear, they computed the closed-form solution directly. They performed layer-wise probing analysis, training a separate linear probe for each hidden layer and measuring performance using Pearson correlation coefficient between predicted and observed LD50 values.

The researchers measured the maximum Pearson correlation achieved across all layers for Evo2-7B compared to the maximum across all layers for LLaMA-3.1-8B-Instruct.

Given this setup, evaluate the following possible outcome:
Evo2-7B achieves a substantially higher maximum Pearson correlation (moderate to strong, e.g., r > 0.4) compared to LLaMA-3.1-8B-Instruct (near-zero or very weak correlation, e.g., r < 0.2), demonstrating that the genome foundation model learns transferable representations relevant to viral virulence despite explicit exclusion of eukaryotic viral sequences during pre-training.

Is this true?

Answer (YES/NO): NO